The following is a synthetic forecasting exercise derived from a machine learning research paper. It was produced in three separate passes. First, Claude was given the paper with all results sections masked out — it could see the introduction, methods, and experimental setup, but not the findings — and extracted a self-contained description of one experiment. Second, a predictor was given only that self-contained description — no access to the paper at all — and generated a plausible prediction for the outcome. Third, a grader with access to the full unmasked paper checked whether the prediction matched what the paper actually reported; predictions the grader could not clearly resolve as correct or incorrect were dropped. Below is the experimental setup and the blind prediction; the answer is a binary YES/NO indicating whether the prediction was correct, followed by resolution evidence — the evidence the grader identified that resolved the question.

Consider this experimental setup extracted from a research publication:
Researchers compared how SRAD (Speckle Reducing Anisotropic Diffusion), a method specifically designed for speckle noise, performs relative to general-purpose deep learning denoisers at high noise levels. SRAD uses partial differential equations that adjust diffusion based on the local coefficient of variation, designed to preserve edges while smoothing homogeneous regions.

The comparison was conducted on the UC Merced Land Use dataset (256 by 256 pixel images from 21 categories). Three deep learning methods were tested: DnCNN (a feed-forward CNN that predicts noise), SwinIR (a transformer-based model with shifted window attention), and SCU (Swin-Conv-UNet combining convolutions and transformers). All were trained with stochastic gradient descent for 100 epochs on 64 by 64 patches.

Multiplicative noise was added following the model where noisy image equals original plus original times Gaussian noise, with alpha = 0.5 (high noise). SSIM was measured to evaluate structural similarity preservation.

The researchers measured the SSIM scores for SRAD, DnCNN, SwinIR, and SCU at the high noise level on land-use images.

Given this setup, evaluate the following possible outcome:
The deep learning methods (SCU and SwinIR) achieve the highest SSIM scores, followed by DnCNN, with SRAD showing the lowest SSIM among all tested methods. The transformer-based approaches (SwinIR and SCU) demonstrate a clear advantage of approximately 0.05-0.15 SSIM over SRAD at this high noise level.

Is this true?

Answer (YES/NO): NO